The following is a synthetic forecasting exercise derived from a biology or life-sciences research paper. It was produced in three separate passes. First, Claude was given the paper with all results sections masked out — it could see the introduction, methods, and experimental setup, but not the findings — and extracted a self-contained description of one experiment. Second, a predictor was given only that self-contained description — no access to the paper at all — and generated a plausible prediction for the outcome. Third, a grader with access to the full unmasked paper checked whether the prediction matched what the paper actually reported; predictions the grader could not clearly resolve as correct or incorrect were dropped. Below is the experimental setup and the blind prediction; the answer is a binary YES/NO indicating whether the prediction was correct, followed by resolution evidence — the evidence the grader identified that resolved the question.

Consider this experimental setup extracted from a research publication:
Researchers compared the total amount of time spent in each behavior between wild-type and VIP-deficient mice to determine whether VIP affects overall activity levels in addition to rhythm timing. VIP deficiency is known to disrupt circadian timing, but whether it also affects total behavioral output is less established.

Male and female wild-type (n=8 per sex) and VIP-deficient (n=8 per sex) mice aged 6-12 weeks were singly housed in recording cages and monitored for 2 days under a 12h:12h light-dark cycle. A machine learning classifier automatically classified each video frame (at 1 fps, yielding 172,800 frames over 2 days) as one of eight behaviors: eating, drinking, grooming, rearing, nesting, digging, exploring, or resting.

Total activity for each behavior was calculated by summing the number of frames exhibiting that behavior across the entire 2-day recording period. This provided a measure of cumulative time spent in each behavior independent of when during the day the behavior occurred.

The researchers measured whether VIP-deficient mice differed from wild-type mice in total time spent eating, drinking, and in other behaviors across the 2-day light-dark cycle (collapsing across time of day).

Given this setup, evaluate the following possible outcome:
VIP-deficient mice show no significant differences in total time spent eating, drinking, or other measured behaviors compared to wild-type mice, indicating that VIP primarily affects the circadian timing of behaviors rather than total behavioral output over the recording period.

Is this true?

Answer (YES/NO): NO